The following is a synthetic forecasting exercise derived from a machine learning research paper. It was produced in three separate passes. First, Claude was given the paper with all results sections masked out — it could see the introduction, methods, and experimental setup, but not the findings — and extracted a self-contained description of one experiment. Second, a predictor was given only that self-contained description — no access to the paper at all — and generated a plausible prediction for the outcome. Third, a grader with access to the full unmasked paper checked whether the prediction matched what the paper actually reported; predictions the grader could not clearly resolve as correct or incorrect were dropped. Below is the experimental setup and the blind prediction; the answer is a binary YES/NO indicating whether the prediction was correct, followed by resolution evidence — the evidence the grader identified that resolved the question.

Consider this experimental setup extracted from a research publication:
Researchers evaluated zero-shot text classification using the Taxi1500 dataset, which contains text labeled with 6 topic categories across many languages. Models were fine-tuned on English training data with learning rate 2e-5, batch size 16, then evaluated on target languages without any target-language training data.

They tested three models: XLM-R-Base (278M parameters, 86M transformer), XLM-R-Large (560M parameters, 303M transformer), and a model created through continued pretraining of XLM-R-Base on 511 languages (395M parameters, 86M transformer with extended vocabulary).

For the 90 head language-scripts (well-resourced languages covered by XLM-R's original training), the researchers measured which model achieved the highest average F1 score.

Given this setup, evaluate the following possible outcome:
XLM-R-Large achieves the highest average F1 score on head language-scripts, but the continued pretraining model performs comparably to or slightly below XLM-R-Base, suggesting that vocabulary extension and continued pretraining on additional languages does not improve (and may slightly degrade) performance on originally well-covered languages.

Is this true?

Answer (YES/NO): NO